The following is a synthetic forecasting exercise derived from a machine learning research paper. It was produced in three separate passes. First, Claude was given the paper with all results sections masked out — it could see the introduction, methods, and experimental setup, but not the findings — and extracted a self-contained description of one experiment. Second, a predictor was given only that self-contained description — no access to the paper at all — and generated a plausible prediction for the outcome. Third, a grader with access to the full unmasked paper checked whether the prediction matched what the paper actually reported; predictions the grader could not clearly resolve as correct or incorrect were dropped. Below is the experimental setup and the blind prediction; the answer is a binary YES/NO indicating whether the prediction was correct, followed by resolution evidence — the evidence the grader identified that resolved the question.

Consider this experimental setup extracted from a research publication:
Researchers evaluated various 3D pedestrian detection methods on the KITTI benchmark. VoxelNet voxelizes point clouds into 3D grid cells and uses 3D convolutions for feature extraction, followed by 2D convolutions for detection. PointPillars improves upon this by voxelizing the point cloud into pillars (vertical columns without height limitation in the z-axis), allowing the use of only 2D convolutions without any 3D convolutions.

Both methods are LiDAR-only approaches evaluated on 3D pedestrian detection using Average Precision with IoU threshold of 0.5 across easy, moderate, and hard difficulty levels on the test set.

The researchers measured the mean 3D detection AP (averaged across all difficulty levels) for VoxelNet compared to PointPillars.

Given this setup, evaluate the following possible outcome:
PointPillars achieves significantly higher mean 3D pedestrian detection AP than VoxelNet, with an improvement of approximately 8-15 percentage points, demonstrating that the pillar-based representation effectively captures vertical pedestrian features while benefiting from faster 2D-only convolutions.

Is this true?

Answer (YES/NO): YES